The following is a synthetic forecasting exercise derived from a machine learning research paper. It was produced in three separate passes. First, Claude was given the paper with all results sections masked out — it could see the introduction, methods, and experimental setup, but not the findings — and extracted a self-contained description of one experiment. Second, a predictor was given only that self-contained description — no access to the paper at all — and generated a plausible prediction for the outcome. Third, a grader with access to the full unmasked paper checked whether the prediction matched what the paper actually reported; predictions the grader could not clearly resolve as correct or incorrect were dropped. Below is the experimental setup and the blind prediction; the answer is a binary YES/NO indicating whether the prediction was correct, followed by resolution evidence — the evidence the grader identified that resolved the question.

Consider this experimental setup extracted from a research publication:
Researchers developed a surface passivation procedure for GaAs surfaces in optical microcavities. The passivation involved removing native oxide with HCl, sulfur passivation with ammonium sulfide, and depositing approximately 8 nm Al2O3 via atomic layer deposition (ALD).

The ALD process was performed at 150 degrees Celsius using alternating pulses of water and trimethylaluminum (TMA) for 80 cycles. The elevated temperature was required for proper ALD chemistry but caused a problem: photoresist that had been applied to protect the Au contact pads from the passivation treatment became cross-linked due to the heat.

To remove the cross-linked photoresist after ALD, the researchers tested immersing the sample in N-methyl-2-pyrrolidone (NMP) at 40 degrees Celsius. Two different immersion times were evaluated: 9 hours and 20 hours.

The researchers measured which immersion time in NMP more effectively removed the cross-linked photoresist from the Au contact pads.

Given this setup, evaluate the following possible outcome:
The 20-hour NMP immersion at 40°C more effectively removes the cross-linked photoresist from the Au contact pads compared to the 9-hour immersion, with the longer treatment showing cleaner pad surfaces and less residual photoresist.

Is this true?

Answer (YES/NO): YES